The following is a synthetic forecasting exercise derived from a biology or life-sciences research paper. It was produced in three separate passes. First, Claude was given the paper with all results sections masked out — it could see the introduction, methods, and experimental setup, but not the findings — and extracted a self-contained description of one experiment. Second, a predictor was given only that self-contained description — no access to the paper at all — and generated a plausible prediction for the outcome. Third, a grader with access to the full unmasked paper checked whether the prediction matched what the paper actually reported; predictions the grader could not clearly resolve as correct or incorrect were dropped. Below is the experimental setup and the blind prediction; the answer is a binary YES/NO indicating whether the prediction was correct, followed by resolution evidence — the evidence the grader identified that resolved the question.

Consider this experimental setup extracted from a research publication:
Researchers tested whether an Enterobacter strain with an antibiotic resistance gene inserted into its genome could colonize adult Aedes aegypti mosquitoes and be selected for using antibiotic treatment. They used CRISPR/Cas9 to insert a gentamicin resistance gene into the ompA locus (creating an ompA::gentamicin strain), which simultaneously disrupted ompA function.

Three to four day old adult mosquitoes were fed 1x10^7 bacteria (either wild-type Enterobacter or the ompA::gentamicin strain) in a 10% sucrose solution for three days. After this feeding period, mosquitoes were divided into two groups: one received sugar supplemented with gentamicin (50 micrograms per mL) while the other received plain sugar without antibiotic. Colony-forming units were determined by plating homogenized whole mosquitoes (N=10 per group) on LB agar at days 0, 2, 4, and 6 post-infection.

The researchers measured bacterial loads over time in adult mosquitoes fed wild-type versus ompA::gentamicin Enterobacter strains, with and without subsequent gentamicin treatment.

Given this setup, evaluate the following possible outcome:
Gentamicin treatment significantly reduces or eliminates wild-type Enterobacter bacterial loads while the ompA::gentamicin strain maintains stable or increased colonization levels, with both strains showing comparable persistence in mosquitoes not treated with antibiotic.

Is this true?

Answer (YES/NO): NO